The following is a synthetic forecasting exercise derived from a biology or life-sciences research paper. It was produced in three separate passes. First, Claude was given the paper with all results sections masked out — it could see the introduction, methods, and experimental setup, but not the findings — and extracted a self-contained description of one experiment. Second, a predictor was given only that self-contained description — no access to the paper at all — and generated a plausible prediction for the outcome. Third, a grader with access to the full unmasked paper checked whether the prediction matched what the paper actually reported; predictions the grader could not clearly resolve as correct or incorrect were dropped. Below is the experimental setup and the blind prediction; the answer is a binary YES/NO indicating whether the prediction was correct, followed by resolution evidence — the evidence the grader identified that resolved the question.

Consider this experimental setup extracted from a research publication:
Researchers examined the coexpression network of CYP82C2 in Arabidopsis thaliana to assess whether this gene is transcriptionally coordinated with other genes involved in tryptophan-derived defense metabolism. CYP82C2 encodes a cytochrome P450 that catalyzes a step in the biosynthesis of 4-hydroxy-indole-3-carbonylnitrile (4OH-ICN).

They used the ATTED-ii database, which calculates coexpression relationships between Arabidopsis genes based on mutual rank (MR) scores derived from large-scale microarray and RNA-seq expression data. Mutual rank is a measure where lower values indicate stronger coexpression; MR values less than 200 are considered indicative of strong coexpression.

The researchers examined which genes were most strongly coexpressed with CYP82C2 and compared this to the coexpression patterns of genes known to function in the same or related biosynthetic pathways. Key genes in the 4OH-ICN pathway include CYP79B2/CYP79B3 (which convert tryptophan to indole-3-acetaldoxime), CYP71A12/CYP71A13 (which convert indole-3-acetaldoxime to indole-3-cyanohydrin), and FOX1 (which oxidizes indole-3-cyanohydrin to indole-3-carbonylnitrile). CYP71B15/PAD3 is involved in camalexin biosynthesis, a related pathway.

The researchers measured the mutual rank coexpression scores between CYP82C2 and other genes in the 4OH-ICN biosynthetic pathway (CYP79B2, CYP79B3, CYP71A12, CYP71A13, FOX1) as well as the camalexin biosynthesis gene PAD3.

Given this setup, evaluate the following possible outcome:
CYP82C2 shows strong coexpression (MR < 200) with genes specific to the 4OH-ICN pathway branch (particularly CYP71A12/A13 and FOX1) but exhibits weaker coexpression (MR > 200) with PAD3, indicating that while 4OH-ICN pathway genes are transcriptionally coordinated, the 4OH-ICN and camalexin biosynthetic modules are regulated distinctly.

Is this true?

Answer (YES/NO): NO